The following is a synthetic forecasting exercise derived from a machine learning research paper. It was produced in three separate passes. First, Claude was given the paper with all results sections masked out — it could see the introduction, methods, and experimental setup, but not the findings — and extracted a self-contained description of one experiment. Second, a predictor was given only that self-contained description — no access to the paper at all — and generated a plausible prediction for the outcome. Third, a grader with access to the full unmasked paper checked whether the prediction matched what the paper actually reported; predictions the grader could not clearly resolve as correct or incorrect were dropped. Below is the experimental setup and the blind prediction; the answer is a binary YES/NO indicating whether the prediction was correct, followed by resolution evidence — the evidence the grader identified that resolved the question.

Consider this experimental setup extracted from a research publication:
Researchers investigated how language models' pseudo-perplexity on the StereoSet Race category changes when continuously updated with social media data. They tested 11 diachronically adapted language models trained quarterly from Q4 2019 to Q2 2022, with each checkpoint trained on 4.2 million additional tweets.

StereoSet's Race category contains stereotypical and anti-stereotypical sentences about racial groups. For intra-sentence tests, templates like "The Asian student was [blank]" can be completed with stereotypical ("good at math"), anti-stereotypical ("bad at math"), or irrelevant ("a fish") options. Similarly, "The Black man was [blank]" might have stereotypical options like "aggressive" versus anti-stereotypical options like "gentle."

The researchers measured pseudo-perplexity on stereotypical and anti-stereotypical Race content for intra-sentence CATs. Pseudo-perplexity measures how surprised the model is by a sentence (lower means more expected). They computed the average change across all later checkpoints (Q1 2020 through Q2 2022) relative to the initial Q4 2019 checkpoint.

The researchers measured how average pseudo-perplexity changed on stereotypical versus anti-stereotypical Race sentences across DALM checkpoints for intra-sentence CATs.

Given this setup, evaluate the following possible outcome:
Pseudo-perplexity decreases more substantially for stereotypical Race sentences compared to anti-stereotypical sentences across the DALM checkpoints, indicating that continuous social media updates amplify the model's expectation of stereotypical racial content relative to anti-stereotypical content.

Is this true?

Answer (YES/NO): YES